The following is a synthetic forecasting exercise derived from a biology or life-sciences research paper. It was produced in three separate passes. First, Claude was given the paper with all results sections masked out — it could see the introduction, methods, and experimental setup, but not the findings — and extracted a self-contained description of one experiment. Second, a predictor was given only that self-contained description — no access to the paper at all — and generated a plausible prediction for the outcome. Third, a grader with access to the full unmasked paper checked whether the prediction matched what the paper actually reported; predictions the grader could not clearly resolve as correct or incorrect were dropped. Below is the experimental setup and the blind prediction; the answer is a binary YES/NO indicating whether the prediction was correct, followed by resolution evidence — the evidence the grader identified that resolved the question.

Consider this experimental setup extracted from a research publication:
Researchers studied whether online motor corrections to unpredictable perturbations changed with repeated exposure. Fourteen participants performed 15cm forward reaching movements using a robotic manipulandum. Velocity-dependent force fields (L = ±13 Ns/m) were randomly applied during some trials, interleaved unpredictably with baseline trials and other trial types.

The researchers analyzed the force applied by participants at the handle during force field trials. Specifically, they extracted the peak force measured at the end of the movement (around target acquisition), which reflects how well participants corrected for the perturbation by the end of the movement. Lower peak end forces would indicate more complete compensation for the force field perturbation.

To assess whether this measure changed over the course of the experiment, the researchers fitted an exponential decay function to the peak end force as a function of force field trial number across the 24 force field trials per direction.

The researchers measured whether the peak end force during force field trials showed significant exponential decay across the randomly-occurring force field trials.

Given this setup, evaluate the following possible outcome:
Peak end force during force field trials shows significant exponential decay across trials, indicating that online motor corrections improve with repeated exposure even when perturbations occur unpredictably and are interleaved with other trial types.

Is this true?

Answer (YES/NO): YES